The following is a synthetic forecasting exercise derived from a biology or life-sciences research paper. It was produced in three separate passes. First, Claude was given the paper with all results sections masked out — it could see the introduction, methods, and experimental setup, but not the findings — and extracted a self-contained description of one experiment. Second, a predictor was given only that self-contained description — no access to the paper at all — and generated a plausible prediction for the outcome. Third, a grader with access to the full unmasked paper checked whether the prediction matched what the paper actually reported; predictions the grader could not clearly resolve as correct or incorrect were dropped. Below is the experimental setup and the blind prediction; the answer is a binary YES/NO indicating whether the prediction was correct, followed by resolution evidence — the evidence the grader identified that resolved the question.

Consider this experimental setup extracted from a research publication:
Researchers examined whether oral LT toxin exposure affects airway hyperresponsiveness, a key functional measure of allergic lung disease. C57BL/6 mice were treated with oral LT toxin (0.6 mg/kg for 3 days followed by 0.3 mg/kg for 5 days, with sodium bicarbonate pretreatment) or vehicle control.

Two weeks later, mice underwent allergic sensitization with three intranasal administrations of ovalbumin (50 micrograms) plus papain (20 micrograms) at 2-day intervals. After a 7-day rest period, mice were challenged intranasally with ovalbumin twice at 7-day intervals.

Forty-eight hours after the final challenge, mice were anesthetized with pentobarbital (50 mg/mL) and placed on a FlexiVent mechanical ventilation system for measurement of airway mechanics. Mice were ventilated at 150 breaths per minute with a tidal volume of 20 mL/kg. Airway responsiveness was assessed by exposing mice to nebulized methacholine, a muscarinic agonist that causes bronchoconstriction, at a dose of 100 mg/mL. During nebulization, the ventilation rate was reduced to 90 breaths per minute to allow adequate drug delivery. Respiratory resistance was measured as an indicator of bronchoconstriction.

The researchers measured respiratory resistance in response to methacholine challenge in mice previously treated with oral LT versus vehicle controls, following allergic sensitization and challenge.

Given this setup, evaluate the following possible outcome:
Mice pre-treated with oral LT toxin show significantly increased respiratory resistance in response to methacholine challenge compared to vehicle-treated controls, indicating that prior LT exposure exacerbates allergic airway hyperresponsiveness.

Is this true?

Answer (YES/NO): NO